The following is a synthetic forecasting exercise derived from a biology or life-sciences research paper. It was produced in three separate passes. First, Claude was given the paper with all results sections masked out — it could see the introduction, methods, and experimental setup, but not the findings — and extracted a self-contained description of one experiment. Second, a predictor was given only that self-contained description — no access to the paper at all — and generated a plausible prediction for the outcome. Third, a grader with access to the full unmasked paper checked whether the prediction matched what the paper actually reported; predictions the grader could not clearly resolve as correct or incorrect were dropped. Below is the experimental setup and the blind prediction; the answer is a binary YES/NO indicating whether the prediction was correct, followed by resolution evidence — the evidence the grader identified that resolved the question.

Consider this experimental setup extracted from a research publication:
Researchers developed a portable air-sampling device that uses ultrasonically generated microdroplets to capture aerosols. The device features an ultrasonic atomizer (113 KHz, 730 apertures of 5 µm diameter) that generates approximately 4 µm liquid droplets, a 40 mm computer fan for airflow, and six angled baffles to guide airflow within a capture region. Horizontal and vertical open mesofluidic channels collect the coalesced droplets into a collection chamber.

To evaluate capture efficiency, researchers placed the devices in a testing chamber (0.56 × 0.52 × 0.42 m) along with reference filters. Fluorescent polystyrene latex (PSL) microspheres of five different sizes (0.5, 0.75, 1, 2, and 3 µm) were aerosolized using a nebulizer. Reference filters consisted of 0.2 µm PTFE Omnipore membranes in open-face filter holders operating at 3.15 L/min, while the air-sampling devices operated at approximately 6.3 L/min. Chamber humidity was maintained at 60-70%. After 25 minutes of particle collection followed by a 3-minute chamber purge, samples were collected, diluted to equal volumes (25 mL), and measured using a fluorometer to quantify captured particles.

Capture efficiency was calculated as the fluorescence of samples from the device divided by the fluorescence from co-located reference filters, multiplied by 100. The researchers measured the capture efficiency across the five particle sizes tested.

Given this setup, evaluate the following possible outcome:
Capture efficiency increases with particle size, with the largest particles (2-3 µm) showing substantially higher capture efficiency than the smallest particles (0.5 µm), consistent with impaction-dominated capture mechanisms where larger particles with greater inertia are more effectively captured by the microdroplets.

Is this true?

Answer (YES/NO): NO